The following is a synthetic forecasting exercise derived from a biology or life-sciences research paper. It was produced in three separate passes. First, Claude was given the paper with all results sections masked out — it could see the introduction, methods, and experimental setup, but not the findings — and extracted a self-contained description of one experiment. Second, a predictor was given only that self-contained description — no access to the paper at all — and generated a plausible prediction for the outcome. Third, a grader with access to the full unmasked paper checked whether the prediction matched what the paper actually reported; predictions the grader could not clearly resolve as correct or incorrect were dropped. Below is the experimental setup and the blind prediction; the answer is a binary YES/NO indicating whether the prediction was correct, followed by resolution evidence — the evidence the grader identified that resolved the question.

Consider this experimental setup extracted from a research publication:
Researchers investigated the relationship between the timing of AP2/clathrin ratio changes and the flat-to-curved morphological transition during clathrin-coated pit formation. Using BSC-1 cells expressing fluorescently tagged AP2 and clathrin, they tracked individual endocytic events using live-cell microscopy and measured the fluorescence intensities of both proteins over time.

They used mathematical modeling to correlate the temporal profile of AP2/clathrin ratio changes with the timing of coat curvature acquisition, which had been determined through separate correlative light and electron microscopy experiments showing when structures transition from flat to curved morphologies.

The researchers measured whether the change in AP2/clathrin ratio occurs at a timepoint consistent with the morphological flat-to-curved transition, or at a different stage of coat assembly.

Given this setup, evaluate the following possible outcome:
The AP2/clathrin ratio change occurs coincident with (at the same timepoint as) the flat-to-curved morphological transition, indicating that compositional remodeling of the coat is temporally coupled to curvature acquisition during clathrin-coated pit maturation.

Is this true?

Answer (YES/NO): YES